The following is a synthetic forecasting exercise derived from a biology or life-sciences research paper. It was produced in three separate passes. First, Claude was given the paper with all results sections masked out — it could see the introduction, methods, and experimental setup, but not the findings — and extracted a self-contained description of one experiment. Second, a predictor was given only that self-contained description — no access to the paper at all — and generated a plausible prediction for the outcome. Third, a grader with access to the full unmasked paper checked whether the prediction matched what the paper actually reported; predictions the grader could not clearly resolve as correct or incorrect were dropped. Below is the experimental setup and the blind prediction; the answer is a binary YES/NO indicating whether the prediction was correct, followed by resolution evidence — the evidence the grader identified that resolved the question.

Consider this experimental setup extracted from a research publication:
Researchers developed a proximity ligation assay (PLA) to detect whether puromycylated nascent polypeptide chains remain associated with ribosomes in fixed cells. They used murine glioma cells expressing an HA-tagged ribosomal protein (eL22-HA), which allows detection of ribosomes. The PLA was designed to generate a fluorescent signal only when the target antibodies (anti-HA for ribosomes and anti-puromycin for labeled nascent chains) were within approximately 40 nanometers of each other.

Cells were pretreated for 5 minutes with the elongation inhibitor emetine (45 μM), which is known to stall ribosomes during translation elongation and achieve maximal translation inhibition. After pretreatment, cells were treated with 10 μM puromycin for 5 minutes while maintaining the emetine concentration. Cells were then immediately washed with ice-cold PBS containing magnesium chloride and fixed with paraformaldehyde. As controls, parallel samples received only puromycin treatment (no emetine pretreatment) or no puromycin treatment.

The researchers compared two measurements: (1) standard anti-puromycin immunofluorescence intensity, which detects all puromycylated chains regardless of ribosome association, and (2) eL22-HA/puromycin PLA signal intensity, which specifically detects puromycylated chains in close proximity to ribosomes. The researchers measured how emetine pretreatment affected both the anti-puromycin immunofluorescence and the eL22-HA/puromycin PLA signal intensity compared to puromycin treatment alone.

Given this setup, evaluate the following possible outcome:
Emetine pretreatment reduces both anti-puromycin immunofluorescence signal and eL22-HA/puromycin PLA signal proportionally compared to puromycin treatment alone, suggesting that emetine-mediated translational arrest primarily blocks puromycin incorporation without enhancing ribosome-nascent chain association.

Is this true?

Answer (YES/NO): NO